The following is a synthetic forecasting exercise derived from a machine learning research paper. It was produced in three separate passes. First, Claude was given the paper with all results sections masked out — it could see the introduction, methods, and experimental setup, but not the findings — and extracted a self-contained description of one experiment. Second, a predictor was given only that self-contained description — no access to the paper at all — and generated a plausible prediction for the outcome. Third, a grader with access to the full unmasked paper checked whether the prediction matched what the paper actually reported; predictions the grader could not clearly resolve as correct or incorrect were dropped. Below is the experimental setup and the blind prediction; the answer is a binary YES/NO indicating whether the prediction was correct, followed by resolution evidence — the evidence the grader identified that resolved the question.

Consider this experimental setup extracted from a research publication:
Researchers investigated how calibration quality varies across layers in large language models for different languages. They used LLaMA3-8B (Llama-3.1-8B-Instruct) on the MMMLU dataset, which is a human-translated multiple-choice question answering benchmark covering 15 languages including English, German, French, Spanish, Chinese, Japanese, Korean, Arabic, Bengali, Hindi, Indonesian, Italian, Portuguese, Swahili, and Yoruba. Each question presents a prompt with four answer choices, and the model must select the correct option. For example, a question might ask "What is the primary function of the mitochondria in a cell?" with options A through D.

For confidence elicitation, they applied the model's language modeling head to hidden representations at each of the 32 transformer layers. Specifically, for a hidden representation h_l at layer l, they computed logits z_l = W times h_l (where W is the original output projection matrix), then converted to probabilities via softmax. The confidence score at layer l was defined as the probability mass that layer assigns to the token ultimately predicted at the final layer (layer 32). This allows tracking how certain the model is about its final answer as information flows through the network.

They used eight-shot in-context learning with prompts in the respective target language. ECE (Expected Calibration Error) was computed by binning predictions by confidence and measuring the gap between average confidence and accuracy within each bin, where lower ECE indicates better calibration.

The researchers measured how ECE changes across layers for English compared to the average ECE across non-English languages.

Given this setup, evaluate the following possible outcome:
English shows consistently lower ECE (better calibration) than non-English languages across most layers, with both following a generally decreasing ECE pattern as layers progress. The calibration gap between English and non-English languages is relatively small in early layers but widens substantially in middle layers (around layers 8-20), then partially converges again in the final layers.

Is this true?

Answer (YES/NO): NO